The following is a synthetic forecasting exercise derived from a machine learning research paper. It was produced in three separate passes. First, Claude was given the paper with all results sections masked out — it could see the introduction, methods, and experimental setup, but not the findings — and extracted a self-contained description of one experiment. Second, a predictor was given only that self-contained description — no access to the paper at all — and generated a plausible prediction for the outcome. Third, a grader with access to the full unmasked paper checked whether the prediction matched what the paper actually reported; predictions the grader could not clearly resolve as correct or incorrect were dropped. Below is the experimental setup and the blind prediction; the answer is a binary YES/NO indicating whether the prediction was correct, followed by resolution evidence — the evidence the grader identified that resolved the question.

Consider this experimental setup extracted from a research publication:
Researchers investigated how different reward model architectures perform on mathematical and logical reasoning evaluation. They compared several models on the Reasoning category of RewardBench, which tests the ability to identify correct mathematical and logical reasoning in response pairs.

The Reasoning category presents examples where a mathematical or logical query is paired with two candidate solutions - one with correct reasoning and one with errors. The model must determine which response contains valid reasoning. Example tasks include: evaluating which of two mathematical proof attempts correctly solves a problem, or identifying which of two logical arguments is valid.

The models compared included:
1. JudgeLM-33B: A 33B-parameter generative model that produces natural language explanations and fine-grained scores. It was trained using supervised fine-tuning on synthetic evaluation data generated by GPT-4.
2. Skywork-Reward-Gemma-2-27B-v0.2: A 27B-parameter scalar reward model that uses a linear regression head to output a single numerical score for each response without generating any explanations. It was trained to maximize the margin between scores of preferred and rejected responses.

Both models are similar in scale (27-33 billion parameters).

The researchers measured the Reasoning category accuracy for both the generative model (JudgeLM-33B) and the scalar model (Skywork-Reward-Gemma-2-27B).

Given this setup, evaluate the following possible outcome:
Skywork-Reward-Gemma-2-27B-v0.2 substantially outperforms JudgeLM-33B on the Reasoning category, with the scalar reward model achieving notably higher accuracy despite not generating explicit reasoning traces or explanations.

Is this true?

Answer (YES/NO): YES